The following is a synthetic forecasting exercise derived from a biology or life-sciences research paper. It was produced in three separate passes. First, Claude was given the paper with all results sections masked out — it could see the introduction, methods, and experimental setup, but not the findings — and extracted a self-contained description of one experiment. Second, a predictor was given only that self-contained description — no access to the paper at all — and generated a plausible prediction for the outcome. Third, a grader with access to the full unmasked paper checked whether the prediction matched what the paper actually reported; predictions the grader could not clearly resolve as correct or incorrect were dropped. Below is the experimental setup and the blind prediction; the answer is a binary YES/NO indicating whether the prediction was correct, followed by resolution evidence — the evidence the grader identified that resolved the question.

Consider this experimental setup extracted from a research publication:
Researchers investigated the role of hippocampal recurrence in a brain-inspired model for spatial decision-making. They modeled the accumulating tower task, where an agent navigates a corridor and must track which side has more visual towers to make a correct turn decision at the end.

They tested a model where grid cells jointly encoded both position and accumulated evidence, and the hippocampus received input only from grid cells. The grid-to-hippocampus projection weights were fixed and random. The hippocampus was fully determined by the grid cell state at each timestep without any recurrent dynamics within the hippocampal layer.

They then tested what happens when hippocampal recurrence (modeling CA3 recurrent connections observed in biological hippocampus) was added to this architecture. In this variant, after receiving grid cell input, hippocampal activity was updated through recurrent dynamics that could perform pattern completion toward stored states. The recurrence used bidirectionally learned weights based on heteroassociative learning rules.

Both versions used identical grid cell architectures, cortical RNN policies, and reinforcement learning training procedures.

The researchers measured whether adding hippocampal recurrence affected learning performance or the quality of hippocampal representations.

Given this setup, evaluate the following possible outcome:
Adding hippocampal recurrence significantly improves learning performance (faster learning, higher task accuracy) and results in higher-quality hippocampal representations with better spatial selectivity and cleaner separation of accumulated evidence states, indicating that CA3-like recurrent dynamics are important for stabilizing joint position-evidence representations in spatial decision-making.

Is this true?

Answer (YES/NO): NO